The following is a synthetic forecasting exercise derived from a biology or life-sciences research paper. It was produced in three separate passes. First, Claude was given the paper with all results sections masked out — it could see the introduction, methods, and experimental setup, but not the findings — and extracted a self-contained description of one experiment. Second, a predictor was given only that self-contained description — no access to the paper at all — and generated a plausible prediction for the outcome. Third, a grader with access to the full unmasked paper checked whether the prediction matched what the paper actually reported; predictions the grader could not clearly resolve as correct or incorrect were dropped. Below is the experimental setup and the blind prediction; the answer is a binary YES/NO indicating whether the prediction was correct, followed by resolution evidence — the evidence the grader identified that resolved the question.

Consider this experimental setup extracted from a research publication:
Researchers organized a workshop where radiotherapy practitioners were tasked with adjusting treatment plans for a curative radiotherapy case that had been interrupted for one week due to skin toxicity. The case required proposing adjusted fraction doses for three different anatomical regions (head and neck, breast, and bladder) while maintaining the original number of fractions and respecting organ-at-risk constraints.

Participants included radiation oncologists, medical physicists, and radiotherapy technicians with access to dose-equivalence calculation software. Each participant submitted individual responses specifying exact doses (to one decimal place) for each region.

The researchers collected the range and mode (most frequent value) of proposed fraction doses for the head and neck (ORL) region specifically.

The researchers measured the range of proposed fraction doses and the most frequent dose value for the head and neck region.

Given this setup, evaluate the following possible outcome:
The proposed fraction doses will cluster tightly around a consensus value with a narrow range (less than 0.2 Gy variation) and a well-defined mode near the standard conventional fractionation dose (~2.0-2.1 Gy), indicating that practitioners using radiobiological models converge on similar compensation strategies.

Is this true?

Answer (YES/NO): NO